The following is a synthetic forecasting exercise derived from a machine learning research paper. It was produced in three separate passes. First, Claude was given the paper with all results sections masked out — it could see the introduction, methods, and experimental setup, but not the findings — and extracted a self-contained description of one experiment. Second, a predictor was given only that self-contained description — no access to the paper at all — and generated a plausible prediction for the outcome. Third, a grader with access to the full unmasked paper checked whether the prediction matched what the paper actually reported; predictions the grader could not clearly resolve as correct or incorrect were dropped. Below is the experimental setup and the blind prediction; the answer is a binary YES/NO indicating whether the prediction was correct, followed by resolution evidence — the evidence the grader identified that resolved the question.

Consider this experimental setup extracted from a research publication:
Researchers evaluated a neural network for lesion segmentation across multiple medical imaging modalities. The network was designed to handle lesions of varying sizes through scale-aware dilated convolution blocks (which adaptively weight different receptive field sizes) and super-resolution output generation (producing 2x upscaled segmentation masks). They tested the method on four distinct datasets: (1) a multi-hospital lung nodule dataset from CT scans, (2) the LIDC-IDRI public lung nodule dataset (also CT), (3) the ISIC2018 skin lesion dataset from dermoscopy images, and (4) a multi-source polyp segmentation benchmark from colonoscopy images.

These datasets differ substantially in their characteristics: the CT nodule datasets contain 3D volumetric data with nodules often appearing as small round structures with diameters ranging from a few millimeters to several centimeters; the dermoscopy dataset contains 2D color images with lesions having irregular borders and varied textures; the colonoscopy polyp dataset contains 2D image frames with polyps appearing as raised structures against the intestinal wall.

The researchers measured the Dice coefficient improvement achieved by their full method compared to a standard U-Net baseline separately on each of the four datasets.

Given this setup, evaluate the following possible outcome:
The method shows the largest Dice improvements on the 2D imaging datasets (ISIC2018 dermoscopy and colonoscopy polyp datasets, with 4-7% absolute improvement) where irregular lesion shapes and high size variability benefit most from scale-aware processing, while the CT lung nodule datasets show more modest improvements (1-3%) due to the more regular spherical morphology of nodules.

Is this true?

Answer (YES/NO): NO